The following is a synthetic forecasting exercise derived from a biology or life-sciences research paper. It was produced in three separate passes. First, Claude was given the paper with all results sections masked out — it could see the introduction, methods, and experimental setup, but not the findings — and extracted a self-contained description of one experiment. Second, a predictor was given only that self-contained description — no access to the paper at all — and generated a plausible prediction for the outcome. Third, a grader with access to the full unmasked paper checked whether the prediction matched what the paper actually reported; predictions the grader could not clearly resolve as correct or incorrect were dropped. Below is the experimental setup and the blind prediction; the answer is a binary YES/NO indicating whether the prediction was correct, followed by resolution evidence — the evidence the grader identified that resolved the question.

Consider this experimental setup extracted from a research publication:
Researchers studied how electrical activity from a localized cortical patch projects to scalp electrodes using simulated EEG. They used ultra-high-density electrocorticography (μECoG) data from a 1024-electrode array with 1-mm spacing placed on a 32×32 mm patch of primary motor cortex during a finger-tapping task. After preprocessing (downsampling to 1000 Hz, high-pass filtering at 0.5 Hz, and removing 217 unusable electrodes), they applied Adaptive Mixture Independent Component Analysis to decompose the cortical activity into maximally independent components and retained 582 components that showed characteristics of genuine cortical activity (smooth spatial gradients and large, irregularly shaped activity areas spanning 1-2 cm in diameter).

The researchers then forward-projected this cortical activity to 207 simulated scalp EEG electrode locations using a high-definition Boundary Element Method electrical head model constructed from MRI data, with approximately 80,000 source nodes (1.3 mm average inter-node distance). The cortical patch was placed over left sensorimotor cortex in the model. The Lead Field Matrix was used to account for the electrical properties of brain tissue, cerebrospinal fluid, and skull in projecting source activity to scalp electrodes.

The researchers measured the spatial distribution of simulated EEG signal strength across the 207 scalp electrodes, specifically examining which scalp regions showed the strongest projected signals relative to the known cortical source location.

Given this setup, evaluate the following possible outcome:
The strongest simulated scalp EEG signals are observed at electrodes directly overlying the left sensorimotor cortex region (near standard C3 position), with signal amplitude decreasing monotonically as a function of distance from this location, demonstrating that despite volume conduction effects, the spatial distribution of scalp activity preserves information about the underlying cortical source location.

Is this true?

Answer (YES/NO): NO